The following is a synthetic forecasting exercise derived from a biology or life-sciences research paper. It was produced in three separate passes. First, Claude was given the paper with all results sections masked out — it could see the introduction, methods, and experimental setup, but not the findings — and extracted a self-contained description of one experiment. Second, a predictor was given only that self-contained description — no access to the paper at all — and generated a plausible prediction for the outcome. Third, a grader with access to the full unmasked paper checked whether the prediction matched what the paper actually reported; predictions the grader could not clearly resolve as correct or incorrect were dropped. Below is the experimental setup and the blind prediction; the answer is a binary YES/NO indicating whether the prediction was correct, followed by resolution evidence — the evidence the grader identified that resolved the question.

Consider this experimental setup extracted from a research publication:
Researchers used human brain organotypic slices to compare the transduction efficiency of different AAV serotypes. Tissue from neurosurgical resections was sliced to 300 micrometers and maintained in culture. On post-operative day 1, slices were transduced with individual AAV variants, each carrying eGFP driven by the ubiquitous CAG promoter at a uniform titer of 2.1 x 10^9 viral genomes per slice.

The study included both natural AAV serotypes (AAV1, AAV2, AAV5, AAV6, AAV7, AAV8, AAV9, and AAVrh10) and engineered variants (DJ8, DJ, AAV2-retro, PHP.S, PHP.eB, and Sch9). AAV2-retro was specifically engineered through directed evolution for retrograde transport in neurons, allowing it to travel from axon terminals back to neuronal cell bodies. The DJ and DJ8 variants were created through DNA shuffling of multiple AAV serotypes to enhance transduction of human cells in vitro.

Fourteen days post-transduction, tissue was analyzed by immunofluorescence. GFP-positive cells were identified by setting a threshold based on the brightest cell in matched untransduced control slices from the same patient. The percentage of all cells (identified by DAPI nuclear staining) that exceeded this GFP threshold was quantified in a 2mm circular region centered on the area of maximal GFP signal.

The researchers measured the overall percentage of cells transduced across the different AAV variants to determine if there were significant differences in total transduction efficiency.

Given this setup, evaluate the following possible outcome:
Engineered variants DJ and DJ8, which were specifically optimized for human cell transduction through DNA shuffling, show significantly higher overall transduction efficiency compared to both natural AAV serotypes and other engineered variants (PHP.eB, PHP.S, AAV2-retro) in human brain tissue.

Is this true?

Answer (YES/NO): NO